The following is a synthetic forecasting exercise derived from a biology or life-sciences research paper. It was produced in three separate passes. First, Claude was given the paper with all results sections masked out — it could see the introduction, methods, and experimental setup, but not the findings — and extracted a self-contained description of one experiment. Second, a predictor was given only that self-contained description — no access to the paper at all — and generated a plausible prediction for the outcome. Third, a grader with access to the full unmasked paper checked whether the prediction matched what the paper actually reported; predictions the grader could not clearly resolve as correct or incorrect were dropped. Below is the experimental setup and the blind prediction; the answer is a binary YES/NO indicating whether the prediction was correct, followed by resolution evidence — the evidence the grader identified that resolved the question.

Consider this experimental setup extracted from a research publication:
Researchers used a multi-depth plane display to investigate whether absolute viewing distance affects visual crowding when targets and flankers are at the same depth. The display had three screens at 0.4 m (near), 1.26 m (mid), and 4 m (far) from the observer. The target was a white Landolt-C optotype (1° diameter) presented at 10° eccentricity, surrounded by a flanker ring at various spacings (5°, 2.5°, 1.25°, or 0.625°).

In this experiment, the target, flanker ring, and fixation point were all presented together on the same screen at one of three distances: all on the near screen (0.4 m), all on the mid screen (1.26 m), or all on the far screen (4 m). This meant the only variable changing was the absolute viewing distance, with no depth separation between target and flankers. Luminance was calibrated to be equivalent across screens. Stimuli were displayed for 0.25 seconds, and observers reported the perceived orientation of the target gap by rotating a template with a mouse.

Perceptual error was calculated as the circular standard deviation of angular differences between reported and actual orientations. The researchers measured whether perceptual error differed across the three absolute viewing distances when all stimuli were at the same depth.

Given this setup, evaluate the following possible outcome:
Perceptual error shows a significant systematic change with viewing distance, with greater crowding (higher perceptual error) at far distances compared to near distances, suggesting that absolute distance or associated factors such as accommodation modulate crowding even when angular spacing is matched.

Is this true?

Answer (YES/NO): YES